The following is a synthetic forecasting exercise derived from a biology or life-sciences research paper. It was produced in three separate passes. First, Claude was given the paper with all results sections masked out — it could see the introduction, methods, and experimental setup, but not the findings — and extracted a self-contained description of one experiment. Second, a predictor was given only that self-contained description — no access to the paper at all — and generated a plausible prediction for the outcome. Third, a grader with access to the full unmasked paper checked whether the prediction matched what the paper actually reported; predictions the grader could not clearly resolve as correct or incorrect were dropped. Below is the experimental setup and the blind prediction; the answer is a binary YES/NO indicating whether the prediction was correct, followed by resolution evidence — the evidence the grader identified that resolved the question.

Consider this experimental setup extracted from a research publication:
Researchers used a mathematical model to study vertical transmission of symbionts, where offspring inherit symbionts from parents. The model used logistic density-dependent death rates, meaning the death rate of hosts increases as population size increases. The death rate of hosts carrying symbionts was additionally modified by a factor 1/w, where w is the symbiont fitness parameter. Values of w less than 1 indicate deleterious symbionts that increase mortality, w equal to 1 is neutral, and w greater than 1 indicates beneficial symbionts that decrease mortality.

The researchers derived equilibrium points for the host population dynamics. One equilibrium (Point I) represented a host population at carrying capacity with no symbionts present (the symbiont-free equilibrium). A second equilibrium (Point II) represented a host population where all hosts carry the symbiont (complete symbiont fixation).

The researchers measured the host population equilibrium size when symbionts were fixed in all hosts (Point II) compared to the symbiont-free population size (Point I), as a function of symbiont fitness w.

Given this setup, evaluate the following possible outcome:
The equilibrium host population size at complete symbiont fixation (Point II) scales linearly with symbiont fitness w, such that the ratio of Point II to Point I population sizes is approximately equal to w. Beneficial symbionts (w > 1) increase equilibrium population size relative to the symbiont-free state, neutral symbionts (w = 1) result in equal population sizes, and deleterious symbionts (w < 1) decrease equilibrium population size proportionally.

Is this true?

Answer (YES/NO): NO